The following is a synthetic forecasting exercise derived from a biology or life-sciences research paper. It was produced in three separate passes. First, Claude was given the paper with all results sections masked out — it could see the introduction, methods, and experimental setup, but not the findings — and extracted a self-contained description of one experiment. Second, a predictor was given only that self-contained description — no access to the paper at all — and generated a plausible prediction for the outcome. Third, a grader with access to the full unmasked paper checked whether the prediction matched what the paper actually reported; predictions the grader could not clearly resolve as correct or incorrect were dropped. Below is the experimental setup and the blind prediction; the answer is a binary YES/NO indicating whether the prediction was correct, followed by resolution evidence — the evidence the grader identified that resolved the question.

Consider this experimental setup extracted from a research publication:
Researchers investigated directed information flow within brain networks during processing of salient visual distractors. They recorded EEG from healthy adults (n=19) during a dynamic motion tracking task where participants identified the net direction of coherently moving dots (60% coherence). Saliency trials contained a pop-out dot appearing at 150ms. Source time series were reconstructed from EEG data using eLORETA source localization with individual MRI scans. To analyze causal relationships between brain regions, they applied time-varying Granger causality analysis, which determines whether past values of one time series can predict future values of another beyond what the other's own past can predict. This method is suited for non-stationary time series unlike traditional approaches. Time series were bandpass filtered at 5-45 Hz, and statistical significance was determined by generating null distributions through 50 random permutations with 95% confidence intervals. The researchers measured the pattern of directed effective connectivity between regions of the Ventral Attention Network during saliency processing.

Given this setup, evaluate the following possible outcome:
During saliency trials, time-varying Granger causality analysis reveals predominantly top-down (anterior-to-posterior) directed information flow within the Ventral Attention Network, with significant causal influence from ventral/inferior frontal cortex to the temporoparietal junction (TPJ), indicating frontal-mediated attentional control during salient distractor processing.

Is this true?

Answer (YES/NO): NO